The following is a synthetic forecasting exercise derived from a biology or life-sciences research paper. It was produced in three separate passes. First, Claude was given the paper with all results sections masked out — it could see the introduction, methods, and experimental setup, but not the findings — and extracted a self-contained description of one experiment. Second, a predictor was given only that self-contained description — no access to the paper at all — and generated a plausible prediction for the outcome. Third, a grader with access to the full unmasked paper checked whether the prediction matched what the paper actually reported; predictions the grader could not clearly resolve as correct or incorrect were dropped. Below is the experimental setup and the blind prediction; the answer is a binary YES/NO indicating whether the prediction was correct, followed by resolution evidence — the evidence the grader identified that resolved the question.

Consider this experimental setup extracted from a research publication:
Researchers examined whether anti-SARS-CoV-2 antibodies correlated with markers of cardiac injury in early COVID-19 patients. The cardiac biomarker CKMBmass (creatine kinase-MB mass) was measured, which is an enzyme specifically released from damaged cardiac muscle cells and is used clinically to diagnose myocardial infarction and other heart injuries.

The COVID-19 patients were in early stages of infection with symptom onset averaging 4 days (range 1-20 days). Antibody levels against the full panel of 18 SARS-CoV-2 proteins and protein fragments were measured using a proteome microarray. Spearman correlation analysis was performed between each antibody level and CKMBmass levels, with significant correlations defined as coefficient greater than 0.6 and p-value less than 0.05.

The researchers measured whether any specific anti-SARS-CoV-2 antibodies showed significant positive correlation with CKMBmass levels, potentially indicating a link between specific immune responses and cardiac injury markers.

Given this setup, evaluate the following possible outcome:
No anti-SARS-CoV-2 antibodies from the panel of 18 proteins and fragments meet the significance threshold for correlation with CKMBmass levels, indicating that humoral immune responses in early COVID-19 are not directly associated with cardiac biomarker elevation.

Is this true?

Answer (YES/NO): NO